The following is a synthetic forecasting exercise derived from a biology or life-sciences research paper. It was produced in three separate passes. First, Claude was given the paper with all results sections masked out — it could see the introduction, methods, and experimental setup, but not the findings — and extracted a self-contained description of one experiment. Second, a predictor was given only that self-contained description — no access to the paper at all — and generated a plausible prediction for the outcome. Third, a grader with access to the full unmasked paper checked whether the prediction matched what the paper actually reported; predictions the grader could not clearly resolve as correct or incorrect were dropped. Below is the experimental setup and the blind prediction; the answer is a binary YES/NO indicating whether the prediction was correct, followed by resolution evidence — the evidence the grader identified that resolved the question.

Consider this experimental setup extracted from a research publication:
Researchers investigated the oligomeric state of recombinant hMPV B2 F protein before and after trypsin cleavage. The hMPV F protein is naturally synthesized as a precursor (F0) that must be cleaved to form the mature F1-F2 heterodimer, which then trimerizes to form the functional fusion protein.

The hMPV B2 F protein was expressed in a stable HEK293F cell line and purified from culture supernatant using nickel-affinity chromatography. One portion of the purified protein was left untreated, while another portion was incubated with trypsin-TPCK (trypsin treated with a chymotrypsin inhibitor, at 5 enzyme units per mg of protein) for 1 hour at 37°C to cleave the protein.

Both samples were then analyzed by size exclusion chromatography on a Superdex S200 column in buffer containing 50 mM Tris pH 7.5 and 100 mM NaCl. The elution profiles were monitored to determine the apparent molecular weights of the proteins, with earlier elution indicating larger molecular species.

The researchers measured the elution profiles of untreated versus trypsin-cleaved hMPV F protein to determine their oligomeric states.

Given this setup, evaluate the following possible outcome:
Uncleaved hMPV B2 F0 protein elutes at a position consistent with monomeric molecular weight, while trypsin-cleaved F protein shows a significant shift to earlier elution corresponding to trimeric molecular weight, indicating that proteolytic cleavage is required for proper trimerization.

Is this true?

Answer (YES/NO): NO